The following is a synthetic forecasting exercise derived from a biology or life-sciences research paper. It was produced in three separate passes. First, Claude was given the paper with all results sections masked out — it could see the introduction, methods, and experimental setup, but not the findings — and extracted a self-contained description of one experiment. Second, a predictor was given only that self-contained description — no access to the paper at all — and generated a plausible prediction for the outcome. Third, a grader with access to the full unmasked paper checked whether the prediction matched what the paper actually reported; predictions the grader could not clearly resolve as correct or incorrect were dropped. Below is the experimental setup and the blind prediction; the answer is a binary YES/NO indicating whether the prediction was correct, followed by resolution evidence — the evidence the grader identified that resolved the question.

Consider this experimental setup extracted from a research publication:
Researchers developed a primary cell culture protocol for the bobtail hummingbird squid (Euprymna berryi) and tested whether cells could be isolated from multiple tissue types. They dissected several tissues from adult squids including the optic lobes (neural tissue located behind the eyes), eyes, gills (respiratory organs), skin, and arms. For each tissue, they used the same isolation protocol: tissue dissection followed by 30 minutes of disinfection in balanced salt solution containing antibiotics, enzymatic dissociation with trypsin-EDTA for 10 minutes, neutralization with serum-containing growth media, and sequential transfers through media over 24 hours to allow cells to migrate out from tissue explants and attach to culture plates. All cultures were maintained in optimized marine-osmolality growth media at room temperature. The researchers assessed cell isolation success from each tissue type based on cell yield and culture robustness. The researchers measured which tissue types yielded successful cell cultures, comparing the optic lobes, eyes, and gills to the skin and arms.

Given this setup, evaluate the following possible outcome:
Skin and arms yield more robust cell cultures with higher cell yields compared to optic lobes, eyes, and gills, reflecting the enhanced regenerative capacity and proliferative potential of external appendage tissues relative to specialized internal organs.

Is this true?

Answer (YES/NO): NO